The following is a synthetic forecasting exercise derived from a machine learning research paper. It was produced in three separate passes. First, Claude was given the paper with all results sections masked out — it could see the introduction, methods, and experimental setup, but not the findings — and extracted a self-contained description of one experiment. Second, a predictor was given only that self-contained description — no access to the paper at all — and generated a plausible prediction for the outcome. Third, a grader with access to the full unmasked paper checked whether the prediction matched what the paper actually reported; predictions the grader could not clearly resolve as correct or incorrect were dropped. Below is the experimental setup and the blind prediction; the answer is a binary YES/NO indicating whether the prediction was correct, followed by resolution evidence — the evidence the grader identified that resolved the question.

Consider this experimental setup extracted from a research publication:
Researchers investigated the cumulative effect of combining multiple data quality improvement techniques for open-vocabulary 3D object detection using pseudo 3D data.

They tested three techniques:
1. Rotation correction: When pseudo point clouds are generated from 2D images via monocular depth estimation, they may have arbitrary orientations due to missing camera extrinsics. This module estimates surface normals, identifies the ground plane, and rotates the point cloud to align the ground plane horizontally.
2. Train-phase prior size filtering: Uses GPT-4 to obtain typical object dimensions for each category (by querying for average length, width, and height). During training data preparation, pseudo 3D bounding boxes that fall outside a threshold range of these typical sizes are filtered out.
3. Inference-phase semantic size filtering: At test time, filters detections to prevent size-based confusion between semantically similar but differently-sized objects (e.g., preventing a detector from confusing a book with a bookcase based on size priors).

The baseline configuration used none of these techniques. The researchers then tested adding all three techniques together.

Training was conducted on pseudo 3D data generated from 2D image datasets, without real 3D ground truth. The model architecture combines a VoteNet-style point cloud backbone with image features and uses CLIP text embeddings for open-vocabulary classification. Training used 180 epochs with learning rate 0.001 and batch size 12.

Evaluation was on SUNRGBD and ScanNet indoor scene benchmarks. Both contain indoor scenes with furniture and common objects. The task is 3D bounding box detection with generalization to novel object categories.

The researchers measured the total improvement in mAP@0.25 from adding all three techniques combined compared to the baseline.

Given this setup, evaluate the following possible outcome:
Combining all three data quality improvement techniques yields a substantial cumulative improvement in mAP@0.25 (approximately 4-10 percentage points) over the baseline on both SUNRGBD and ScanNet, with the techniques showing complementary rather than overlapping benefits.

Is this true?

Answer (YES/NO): YES